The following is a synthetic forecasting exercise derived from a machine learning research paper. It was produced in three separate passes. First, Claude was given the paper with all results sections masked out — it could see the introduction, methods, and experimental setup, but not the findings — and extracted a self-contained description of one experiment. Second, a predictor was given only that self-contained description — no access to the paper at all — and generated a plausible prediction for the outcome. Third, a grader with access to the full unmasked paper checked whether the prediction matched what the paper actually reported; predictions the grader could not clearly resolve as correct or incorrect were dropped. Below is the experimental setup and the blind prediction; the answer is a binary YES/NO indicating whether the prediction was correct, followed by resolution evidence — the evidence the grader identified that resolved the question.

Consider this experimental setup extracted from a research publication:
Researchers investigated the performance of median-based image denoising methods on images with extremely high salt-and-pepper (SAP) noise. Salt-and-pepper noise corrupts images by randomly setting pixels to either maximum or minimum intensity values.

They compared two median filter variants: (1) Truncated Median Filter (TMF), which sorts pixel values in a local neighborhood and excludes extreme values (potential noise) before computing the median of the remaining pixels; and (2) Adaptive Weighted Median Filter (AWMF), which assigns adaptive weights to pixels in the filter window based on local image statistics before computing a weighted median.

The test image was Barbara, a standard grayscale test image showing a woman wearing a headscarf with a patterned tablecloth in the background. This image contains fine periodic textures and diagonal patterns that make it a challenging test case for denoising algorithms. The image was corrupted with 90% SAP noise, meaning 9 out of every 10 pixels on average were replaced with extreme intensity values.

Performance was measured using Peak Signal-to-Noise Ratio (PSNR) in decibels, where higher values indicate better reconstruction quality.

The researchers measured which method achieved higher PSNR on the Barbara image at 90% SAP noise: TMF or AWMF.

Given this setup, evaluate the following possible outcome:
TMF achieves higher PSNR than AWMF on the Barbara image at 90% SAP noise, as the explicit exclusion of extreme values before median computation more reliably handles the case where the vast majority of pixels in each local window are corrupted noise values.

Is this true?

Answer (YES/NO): NO